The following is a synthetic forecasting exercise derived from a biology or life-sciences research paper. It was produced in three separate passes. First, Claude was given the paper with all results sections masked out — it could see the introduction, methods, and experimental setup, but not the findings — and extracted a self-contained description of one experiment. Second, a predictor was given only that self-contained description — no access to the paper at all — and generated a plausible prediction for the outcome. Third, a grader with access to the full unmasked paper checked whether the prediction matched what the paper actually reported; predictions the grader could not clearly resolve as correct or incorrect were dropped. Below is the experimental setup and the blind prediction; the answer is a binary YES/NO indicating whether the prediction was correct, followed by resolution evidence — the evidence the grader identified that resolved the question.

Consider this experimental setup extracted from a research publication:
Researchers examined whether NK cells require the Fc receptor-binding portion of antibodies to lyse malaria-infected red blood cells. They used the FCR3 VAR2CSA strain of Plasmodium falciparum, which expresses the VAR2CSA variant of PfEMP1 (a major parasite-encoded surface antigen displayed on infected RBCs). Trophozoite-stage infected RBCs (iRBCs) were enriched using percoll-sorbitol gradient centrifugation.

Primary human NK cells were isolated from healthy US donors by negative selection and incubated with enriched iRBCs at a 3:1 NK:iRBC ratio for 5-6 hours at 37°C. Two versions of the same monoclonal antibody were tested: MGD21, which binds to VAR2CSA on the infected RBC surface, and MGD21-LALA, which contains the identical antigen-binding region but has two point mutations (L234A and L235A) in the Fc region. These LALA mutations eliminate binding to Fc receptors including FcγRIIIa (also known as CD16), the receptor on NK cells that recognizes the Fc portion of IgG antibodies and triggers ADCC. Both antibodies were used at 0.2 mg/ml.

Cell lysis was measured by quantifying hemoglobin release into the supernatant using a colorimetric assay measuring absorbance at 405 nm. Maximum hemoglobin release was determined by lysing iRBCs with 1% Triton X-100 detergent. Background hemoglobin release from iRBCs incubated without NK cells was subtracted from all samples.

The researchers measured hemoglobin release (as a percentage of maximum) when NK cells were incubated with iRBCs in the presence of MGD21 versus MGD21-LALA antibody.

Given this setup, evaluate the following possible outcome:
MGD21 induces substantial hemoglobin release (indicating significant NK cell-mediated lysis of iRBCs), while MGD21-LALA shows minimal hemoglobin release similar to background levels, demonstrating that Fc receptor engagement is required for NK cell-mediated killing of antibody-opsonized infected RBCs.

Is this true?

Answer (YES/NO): YES